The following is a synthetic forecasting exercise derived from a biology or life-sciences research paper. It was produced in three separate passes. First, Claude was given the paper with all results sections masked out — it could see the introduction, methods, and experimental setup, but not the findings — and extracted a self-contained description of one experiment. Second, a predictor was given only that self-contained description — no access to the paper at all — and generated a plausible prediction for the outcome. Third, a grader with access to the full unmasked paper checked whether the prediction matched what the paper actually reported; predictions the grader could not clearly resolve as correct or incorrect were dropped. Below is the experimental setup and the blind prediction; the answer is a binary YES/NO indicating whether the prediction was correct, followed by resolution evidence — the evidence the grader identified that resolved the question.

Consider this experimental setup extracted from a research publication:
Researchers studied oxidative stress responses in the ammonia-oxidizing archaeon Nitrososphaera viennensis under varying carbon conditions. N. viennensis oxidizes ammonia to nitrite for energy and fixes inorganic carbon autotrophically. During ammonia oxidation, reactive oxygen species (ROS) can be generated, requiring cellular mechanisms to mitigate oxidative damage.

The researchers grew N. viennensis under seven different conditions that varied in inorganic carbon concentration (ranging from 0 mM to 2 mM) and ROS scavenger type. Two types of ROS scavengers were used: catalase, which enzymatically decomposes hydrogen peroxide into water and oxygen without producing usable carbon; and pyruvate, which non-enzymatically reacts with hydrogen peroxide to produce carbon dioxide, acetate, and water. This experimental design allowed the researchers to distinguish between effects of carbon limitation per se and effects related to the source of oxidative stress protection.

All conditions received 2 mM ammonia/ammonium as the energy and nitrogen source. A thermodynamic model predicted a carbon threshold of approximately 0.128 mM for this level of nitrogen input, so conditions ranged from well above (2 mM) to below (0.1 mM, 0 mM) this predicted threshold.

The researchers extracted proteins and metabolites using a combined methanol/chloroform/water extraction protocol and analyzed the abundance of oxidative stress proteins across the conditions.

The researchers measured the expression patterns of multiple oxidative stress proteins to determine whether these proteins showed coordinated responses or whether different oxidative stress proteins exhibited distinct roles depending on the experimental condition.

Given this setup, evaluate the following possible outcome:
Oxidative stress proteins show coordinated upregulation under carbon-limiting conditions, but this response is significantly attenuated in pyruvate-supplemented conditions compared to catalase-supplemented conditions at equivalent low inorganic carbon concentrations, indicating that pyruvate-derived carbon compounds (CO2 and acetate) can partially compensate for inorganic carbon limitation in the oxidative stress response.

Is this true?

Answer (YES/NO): NO